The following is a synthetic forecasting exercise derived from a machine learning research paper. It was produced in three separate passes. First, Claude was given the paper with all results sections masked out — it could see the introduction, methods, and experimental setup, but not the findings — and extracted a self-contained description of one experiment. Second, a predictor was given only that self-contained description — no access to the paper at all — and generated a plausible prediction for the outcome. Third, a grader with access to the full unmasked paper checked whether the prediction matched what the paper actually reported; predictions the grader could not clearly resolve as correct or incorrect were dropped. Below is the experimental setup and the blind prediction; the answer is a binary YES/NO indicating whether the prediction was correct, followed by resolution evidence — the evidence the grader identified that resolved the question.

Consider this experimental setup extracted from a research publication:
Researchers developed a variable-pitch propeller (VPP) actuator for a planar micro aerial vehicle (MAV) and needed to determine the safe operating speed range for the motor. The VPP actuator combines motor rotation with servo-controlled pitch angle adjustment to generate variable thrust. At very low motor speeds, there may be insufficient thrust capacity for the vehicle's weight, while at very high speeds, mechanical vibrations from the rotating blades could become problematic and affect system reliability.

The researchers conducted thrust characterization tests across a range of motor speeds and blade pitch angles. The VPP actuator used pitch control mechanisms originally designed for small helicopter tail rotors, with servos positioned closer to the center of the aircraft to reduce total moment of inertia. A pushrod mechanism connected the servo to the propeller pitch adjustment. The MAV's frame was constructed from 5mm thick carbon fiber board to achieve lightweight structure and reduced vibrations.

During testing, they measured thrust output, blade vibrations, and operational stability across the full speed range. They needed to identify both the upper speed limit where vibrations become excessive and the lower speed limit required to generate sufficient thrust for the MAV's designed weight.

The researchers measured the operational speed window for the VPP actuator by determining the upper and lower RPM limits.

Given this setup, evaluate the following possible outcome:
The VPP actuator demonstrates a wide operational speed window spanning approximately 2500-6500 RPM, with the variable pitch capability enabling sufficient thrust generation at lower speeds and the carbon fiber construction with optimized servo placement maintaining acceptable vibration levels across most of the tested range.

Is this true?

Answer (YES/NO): NO